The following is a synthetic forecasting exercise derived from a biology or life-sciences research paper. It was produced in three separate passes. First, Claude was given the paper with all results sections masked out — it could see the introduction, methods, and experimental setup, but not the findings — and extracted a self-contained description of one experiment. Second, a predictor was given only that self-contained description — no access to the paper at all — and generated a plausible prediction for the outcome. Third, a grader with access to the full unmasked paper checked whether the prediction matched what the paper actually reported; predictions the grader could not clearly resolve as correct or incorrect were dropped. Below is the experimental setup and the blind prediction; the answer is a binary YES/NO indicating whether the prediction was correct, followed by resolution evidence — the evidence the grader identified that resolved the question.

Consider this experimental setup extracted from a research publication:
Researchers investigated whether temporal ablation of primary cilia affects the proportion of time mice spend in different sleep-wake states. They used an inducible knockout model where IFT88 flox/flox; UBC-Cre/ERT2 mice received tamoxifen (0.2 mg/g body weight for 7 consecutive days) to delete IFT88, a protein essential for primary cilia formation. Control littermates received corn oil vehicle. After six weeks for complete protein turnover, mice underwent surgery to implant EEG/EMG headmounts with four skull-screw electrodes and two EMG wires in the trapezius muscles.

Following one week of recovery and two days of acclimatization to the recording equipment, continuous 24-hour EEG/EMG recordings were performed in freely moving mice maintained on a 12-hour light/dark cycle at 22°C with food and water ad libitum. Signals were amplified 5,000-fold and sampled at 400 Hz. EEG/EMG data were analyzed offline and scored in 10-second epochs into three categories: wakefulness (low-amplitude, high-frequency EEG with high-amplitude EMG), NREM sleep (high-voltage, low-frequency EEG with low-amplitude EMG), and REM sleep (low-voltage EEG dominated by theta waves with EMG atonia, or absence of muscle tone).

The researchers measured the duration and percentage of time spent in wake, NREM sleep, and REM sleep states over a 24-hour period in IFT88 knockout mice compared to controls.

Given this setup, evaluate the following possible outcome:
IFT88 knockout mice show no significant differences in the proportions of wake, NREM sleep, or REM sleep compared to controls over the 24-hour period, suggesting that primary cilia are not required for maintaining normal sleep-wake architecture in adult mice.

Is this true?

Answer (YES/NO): NO